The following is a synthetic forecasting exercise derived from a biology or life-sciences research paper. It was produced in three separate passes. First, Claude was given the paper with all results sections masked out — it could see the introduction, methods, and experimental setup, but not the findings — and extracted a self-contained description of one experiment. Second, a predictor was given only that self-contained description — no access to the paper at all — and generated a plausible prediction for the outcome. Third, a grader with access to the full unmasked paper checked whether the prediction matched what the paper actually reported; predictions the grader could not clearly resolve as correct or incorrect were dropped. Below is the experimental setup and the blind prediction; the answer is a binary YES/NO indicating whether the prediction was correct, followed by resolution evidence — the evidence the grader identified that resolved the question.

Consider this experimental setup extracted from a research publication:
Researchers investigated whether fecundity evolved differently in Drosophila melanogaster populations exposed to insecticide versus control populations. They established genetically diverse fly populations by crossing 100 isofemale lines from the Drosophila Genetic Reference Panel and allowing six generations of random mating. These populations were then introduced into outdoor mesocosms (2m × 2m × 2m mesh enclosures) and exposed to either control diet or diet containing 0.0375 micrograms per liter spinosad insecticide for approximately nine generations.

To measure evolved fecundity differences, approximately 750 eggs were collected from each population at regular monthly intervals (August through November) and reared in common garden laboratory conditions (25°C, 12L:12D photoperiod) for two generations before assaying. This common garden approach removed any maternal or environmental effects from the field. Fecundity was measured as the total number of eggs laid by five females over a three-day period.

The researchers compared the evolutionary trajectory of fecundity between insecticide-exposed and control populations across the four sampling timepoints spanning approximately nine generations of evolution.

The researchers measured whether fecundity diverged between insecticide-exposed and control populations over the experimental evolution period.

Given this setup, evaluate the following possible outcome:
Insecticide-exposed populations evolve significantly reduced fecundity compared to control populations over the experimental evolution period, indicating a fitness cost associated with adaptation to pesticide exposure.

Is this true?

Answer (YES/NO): NO